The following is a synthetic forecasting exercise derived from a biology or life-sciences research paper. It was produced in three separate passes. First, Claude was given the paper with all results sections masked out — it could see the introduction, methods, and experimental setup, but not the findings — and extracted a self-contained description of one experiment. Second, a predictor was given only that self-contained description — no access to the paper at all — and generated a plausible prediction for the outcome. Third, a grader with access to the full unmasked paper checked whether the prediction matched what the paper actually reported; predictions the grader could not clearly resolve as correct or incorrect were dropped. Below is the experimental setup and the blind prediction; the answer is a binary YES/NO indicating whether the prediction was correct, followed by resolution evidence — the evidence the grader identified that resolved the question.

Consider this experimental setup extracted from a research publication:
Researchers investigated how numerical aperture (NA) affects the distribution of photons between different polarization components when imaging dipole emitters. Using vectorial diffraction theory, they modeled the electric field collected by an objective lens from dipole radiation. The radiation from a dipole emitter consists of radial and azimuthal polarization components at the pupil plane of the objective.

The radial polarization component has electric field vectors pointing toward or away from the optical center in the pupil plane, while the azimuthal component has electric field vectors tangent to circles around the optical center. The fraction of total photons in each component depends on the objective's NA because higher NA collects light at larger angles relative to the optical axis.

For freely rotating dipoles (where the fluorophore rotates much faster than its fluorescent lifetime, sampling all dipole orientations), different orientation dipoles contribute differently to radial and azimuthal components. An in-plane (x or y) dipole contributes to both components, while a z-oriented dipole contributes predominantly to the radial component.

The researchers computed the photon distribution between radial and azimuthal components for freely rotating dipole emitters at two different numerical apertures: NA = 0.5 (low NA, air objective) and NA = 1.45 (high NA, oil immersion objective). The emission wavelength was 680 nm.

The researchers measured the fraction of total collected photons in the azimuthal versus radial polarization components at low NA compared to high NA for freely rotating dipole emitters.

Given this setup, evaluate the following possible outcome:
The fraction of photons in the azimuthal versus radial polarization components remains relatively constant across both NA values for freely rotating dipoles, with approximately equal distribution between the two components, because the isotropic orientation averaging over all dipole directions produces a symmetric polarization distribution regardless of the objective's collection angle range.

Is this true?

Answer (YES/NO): NO